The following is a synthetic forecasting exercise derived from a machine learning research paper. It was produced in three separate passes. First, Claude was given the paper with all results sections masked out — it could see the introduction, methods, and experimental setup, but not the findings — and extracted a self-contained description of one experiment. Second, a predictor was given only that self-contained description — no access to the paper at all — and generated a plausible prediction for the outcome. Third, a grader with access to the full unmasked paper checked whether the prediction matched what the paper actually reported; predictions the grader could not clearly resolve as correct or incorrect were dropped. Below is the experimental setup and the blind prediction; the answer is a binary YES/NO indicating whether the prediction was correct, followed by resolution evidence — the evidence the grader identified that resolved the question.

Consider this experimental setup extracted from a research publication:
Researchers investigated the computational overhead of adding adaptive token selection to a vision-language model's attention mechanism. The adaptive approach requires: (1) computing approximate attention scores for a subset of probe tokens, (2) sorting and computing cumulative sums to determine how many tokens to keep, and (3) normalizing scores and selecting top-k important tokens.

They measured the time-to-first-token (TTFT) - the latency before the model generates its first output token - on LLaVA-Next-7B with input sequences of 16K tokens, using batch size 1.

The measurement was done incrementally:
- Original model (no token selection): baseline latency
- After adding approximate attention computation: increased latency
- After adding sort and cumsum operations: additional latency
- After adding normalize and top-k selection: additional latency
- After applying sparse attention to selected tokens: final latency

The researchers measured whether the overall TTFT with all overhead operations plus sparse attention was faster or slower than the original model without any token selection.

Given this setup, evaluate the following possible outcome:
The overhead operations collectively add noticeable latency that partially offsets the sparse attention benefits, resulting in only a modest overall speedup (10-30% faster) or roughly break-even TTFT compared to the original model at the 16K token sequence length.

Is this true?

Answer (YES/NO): YES